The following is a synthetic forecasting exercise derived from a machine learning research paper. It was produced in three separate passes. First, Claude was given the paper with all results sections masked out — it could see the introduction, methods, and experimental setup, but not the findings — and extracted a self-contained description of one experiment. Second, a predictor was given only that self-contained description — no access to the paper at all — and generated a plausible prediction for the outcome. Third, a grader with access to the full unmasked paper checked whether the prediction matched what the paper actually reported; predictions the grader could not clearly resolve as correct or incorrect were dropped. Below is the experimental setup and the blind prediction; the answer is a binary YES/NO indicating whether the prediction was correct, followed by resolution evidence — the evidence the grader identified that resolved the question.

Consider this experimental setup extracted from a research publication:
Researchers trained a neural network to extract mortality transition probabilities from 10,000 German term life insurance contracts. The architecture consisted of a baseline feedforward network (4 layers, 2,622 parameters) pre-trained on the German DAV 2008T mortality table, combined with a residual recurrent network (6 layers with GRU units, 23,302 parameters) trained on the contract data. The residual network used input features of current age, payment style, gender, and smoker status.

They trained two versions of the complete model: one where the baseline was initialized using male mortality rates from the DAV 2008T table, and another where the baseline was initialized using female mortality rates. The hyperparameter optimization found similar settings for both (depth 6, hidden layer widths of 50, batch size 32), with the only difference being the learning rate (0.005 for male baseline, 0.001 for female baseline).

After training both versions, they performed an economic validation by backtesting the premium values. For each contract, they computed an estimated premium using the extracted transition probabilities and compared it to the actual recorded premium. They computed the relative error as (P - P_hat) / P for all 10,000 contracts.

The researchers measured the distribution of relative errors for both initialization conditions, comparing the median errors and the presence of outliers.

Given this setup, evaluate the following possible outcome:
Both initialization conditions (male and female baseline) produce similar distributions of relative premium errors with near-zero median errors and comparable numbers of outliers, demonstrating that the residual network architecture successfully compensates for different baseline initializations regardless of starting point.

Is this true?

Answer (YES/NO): NO